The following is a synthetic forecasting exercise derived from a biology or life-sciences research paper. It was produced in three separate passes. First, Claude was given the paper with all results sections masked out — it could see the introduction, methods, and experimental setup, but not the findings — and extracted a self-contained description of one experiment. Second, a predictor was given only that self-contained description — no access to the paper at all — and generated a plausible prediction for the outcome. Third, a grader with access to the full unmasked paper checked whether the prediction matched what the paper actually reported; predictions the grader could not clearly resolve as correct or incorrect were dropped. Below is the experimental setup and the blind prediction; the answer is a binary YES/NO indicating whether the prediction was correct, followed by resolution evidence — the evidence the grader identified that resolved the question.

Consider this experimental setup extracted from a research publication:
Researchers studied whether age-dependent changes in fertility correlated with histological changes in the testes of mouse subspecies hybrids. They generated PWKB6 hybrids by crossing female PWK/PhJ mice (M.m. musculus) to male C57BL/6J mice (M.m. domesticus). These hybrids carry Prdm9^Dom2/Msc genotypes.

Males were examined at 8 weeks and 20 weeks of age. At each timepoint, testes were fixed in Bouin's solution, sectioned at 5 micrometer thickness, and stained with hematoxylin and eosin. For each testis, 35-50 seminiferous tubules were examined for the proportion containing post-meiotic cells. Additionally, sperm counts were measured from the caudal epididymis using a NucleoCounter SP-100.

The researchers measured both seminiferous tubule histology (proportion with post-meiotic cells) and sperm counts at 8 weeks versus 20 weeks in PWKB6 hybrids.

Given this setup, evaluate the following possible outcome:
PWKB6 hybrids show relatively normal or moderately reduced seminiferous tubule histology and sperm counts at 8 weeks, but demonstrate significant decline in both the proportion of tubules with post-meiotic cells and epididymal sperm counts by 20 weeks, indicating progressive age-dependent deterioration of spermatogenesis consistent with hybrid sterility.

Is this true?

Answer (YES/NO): NO